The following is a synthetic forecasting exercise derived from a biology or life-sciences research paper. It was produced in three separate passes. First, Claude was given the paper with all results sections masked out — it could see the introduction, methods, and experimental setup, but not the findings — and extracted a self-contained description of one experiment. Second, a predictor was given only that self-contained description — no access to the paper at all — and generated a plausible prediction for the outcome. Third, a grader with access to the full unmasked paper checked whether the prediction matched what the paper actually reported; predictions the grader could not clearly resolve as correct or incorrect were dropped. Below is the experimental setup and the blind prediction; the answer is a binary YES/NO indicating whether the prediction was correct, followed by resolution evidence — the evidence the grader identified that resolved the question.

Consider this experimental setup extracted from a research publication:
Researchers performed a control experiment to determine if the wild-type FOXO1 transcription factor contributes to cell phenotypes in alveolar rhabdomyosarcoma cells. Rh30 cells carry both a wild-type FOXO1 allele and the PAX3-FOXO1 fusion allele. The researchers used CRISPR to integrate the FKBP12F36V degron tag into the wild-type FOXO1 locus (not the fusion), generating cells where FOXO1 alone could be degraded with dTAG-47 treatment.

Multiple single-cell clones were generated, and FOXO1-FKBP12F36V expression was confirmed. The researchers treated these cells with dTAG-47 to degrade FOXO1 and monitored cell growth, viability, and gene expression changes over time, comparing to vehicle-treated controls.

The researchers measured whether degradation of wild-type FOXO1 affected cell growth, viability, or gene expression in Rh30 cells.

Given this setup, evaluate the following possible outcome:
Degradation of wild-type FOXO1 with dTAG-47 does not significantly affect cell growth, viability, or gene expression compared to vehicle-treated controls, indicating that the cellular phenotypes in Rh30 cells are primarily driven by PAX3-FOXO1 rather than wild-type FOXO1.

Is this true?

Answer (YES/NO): YES